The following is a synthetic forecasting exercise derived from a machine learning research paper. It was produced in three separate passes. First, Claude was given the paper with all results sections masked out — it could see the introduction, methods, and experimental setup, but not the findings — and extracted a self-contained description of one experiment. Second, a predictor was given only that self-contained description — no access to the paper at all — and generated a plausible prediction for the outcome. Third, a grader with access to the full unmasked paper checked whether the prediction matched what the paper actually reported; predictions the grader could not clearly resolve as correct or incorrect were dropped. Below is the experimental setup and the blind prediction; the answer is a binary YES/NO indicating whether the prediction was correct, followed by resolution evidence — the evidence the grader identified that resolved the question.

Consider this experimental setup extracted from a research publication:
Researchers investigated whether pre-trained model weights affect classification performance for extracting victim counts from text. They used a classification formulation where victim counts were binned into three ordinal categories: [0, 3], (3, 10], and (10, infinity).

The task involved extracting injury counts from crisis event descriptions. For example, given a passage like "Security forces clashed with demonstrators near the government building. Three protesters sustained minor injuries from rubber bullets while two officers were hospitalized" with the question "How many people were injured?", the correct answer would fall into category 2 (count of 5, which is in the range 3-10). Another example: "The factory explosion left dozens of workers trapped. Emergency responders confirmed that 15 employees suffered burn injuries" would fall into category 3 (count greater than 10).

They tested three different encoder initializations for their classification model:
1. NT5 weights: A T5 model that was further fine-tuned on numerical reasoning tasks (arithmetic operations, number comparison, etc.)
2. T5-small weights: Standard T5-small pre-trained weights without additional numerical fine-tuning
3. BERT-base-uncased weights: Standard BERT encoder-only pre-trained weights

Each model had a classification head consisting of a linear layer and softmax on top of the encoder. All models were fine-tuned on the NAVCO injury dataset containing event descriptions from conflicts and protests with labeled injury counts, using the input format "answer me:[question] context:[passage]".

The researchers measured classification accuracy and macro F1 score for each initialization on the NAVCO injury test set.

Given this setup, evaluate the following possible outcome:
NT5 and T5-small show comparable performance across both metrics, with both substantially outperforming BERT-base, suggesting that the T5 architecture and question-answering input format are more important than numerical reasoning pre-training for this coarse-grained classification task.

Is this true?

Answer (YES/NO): YES